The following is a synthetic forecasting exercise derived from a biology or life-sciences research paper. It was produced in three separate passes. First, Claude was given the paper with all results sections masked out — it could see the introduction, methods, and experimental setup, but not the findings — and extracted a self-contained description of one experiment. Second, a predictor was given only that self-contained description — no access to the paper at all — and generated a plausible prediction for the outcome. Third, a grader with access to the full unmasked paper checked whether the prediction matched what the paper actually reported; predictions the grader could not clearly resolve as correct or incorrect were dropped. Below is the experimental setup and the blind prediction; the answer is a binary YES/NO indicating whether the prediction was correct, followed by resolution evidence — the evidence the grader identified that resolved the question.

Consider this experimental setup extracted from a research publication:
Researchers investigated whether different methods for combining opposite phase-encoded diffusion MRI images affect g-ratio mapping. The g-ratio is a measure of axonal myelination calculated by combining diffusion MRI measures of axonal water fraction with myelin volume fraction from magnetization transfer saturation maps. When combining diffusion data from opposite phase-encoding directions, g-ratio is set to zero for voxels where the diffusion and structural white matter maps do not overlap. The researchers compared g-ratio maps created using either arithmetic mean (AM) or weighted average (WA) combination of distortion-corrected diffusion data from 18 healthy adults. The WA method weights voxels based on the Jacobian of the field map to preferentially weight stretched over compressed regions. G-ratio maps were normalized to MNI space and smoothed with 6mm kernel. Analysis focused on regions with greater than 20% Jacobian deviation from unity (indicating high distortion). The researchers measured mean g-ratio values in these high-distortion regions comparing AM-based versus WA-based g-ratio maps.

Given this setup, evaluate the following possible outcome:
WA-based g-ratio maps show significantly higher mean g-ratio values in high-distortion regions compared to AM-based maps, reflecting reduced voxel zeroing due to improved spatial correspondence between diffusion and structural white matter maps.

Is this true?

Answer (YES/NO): YES